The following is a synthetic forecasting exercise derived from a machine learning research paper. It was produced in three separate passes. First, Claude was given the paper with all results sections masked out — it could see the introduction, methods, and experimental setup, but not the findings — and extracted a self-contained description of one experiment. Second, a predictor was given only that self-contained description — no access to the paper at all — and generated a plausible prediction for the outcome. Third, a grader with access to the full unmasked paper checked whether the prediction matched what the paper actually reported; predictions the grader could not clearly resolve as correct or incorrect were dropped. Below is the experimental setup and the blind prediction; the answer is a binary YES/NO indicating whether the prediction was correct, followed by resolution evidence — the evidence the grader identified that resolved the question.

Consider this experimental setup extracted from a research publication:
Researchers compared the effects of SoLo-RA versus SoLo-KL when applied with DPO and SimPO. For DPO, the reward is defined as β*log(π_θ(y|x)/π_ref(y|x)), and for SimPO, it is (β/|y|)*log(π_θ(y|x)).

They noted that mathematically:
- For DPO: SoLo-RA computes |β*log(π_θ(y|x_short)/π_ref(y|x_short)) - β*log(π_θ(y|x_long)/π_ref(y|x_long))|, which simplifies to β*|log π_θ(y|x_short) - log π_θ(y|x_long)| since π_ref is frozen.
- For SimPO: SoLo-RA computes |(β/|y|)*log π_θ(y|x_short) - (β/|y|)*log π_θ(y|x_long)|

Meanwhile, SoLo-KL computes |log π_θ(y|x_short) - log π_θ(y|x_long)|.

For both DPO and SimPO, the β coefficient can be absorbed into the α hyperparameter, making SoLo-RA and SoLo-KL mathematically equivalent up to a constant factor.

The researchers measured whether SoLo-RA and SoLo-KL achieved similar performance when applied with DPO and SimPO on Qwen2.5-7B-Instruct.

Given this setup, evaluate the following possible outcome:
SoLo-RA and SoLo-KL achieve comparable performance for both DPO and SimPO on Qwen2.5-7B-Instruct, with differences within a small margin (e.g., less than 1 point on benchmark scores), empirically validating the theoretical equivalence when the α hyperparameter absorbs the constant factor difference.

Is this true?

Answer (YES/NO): YES